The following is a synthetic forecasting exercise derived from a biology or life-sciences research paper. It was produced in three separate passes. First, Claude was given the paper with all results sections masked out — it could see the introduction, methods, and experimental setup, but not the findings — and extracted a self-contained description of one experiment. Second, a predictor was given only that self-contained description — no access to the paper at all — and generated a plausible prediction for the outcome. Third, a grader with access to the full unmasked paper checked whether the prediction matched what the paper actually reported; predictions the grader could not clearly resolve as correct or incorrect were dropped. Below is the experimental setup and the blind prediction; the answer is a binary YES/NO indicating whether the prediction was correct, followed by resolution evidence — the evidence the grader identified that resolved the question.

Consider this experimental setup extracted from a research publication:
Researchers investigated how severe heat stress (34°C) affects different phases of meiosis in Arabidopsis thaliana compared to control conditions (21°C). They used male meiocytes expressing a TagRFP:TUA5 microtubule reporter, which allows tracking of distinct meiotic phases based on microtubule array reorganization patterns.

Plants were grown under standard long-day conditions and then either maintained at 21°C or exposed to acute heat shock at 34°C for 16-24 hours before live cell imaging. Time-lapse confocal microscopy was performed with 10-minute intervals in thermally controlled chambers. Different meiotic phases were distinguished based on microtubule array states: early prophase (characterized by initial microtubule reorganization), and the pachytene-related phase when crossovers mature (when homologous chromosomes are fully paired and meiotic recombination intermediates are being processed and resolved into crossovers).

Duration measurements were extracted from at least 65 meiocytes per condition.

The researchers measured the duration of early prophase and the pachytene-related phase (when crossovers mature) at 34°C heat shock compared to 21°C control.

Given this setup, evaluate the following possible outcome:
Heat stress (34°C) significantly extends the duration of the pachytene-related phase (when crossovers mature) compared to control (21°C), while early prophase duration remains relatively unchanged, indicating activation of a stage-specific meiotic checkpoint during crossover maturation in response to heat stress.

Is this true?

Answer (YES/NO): NO